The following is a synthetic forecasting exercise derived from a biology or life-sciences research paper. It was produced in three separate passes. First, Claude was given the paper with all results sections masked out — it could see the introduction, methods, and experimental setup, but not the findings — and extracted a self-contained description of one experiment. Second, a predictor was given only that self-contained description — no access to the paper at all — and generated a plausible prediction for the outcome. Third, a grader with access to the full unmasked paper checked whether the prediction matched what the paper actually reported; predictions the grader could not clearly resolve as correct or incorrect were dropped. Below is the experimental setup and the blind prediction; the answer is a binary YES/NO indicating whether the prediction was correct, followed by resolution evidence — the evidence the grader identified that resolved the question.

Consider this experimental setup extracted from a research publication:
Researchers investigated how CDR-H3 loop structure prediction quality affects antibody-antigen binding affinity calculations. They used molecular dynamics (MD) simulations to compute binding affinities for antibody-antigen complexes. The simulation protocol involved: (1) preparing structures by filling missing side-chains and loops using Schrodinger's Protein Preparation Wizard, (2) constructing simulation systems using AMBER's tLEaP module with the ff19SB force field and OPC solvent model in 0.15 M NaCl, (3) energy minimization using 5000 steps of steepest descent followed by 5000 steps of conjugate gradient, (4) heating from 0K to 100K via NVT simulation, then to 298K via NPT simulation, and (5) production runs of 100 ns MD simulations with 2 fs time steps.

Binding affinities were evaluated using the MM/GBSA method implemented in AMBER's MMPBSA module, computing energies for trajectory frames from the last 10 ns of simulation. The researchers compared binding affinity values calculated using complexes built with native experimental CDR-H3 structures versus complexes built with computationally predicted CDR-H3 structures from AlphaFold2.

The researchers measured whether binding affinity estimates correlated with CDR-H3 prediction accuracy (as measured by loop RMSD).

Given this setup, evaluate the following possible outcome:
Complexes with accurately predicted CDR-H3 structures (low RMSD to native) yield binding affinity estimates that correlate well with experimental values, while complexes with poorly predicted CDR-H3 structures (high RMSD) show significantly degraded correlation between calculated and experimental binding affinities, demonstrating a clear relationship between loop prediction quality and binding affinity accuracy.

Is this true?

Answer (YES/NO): YES